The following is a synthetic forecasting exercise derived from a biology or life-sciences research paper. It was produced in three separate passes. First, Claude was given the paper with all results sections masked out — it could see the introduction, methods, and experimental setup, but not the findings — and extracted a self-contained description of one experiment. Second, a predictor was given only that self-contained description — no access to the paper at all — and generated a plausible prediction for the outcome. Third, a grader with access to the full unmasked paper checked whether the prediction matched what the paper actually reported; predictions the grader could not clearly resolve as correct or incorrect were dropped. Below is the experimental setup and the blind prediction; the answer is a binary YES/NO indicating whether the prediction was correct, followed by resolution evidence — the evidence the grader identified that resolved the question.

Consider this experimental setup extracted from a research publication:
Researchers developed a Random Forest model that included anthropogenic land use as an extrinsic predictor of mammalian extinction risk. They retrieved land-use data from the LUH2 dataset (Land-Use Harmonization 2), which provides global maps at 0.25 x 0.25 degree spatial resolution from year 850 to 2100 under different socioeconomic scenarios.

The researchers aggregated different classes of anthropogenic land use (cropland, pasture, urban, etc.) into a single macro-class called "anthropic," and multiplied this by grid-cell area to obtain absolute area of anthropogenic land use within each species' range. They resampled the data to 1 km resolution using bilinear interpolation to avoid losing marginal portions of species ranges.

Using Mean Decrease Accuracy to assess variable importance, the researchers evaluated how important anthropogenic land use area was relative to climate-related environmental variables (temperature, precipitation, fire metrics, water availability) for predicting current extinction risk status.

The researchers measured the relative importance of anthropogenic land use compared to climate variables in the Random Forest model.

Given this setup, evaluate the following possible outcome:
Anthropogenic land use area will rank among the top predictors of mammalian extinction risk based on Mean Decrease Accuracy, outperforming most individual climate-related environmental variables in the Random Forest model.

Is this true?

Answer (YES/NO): NO